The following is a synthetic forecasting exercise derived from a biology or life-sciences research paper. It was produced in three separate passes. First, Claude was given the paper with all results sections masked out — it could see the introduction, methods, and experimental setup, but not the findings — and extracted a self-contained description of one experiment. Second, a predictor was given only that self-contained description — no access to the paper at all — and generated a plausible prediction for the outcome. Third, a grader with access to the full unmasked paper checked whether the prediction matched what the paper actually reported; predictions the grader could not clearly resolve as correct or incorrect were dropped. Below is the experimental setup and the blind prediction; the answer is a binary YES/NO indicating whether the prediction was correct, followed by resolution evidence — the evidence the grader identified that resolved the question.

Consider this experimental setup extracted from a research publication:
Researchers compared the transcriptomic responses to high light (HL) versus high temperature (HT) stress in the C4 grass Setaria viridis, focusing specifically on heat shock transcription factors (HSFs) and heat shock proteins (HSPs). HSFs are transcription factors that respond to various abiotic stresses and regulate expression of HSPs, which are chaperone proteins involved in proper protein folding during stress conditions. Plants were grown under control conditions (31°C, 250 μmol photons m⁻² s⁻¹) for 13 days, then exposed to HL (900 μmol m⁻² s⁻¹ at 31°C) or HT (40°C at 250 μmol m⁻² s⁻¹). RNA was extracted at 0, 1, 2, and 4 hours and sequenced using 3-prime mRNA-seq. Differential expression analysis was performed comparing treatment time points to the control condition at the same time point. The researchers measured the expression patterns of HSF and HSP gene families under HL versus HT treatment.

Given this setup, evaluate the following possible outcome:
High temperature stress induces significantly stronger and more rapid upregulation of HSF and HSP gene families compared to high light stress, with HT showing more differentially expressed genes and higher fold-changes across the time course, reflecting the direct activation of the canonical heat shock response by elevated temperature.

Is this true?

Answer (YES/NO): NO